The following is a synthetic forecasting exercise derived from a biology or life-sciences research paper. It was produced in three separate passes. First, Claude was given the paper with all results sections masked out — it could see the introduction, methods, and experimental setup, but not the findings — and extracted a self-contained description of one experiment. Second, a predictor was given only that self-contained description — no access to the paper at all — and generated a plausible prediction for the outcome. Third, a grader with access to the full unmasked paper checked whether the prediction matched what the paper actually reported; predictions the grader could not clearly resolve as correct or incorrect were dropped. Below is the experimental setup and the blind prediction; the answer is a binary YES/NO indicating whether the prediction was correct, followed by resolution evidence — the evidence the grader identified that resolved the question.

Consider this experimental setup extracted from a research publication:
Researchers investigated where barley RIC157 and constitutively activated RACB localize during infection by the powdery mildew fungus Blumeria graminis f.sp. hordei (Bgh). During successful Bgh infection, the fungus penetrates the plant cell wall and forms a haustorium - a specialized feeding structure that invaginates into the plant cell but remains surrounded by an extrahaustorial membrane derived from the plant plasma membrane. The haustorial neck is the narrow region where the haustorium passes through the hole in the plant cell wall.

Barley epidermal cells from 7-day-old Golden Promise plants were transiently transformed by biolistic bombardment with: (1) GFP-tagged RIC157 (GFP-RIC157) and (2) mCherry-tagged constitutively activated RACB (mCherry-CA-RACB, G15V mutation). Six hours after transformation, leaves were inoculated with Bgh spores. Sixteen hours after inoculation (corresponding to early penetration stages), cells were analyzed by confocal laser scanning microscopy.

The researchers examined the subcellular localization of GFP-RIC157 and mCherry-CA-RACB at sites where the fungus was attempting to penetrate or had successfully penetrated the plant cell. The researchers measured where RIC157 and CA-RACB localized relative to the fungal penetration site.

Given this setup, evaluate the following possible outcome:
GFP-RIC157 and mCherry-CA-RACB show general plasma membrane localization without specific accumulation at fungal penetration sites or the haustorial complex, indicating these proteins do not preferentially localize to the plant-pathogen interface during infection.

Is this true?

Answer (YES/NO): NO